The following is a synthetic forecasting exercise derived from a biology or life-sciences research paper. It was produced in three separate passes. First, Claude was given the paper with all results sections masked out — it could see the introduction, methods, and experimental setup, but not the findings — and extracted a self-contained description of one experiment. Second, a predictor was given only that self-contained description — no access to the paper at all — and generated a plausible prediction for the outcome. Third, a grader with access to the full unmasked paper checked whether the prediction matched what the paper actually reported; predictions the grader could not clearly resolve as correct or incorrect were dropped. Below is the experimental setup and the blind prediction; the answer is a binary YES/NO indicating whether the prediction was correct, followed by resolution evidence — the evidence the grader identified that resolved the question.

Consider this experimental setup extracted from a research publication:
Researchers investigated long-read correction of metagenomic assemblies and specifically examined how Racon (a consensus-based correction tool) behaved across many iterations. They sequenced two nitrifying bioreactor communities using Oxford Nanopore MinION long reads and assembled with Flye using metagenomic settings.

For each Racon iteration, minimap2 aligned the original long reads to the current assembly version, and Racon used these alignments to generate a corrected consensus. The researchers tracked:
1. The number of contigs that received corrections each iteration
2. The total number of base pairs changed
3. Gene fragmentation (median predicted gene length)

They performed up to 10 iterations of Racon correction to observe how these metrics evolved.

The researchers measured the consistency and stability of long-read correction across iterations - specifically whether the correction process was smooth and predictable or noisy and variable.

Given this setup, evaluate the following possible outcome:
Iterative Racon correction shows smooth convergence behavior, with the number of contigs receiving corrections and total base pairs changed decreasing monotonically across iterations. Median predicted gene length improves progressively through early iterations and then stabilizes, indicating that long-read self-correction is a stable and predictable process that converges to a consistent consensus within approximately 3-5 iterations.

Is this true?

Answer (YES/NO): NO